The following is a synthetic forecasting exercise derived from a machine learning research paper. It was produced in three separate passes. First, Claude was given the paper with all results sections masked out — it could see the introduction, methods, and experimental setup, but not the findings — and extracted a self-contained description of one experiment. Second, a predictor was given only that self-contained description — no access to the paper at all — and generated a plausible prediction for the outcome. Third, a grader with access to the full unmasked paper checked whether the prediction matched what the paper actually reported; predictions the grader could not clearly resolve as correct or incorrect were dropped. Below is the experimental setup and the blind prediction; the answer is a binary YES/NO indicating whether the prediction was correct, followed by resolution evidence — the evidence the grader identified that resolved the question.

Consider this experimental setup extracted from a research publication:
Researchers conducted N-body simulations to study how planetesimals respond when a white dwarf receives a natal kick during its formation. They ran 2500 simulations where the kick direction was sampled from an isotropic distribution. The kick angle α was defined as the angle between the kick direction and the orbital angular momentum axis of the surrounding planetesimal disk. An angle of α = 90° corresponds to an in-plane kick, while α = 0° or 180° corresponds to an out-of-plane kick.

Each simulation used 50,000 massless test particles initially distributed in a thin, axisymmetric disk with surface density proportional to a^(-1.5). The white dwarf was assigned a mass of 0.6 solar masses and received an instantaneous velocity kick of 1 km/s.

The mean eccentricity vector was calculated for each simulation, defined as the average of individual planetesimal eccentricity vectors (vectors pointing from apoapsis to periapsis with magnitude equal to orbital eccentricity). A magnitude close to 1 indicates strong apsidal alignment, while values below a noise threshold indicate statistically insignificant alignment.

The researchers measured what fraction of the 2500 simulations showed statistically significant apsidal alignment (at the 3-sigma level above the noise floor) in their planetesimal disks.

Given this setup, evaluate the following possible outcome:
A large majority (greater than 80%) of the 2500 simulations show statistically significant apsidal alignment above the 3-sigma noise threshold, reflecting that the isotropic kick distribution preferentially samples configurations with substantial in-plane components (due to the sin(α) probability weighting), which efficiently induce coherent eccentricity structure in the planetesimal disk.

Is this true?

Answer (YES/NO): NO